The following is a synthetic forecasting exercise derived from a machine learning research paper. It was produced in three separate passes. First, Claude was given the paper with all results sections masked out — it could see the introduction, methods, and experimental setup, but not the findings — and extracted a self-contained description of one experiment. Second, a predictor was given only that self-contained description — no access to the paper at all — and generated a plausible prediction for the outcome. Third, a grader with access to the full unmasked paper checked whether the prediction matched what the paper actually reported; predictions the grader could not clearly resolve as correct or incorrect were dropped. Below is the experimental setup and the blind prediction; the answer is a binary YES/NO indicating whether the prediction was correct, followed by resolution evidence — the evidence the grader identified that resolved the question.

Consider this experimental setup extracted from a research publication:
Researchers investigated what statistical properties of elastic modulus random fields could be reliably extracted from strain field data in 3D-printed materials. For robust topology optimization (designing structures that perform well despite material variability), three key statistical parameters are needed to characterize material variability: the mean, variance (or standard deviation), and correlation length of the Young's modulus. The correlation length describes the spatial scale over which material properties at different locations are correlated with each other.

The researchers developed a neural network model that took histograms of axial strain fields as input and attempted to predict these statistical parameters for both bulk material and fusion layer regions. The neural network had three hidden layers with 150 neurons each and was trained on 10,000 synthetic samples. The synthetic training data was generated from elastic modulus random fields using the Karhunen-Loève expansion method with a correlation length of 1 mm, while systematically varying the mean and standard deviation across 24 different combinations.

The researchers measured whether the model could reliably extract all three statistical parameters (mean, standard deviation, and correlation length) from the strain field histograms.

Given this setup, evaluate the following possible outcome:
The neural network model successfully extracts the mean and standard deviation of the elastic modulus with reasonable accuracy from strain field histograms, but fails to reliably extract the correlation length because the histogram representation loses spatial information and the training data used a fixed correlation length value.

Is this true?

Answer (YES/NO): YES